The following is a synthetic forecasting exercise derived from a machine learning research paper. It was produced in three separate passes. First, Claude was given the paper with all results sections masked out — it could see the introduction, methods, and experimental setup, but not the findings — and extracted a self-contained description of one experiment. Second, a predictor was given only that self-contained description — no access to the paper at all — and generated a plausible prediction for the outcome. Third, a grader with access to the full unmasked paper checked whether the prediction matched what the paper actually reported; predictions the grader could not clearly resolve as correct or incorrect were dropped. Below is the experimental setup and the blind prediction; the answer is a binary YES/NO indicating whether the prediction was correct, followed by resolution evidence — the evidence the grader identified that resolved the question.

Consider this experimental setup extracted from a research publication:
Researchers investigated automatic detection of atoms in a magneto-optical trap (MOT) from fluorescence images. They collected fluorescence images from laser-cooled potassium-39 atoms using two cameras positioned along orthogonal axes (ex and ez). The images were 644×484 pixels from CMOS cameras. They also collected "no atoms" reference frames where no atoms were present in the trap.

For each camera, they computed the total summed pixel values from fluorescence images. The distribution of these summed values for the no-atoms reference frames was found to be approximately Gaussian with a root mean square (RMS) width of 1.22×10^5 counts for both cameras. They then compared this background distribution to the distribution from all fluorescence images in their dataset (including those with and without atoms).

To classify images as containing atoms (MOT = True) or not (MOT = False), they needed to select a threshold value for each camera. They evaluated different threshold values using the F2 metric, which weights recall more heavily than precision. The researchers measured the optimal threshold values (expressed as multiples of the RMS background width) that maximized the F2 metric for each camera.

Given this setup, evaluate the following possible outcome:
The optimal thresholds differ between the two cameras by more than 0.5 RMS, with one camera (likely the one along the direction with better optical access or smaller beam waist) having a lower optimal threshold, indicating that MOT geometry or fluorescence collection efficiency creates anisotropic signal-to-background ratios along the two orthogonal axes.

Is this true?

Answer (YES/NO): NO